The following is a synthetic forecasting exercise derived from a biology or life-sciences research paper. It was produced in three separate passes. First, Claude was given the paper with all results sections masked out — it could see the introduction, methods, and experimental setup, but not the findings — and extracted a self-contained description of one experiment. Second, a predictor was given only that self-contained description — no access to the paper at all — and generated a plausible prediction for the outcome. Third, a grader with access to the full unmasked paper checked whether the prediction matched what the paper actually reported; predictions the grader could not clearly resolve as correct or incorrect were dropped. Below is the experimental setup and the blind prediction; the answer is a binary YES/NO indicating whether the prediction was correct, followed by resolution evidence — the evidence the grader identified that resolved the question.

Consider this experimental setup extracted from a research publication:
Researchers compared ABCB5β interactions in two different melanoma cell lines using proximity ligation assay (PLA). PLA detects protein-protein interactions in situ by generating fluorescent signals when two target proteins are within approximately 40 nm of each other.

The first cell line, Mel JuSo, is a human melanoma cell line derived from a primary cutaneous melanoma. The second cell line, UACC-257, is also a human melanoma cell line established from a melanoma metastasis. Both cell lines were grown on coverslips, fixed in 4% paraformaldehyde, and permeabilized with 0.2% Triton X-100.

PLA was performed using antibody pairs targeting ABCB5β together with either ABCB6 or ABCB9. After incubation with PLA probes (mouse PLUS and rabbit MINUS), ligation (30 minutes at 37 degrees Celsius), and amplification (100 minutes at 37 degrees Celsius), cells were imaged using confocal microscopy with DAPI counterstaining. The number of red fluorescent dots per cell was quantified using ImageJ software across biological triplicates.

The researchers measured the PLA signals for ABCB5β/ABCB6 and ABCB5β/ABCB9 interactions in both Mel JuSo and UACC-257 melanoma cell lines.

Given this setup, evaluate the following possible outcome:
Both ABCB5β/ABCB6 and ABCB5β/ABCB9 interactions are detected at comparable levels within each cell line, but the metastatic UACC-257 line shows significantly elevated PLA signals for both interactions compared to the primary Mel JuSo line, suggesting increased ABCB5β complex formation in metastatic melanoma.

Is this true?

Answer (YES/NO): NO